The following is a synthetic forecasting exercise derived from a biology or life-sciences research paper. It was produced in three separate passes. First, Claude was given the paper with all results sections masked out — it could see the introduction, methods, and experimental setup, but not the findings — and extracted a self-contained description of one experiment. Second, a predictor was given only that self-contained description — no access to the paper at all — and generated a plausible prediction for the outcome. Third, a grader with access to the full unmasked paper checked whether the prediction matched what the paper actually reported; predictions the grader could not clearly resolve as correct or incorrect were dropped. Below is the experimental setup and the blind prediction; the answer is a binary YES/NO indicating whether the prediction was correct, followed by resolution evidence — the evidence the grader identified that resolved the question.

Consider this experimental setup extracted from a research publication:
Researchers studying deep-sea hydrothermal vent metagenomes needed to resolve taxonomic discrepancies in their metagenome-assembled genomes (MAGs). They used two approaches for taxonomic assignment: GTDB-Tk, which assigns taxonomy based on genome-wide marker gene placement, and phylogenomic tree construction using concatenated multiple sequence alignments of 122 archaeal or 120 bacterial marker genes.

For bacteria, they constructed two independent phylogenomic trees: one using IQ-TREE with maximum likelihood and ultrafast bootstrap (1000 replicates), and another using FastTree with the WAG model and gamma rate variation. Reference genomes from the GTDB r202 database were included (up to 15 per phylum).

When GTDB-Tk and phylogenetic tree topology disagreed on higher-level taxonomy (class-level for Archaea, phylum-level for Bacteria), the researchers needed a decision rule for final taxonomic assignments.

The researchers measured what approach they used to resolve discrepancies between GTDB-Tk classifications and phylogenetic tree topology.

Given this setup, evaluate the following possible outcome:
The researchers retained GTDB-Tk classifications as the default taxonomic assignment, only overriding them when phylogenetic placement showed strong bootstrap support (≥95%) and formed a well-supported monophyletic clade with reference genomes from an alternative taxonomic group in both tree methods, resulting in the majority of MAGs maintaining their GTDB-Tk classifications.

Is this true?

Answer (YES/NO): NO